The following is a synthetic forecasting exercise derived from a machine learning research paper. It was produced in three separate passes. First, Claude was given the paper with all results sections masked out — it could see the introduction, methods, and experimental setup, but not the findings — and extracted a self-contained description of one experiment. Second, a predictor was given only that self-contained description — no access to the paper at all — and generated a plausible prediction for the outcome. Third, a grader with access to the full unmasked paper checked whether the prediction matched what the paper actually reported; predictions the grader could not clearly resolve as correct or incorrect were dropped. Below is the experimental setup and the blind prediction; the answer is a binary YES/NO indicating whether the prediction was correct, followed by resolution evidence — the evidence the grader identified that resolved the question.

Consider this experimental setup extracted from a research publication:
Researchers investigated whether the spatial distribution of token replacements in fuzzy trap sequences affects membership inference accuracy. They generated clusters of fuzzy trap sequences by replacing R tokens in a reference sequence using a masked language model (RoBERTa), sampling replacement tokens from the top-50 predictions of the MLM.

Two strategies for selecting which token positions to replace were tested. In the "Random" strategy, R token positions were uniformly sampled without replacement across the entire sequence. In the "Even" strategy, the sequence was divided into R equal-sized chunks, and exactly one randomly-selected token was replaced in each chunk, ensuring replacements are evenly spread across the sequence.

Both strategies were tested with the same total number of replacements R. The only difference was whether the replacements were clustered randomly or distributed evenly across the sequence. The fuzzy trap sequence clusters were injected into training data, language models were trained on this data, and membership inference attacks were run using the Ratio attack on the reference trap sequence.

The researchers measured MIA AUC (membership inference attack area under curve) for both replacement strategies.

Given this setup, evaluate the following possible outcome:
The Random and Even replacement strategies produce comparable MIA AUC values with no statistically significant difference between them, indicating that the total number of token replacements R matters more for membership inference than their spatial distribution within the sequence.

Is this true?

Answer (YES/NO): NO